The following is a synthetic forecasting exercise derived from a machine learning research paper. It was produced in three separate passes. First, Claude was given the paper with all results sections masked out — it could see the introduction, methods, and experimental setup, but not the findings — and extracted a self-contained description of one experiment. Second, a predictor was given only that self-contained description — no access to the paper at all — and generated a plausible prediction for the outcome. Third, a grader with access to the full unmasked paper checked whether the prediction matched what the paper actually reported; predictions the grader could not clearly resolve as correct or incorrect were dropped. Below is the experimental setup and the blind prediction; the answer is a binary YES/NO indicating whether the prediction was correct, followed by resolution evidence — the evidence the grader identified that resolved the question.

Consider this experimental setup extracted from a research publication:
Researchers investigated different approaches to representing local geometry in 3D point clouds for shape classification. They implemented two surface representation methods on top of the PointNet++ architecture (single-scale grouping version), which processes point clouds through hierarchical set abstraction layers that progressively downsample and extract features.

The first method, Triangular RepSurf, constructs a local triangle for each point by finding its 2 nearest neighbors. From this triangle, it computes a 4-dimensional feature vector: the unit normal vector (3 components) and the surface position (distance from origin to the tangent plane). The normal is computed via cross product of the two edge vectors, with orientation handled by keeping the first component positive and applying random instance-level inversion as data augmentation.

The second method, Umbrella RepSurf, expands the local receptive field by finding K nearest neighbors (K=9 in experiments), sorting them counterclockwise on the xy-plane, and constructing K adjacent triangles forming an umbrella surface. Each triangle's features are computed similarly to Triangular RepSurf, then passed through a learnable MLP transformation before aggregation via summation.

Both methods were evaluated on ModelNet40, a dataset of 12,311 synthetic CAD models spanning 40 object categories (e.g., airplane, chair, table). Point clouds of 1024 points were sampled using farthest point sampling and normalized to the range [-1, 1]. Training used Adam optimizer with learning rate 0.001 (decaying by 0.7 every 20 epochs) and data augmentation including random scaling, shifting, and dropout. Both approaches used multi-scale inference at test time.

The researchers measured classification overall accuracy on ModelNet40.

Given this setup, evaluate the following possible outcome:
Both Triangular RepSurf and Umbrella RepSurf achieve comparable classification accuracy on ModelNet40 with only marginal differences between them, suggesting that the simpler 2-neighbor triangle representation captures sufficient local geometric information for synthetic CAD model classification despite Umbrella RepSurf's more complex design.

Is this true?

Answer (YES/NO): NO